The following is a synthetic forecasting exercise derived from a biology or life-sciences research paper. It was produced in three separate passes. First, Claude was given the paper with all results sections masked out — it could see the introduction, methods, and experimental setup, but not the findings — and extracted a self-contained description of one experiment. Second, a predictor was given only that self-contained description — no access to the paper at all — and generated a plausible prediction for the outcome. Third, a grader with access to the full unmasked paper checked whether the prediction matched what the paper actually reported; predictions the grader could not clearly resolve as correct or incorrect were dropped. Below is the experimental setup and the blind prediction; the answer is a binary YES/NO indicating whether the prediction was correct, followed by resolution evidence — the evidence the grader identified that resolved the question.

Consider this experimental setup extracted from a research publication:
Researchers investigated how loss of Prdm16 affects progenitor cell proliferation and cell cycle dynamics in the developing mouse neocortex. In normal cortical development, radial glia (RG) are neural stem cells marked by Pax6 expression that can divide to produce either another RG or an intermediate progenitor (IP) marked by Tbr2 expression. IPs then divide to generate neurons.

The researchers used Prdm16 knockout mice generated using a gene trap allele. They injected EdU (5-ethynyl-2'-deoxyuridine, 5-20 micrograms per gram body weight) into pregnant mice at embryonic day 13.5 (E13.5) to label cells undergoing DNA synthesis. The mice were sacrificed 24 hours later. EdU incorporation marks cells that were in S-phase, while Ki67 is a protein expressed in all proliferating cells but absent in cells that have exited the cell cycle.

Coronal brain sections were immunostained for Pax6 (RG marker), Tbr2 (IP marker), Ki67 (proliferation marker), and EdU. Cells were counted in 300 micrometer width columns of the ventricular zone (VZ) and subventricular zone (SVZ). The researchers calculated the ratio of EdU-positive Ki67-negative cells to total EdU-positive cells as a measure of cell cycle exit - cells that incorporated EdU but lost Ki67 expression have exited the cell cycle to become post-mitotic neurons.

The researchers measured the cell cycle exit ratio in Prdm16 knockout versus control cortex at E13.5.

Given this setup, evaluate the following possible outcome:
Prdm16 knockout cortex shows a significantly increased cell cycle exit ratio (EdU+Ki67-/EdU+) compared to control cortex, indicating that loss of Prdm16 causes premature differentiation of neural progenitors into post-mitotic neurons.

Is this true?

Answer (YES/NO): NO